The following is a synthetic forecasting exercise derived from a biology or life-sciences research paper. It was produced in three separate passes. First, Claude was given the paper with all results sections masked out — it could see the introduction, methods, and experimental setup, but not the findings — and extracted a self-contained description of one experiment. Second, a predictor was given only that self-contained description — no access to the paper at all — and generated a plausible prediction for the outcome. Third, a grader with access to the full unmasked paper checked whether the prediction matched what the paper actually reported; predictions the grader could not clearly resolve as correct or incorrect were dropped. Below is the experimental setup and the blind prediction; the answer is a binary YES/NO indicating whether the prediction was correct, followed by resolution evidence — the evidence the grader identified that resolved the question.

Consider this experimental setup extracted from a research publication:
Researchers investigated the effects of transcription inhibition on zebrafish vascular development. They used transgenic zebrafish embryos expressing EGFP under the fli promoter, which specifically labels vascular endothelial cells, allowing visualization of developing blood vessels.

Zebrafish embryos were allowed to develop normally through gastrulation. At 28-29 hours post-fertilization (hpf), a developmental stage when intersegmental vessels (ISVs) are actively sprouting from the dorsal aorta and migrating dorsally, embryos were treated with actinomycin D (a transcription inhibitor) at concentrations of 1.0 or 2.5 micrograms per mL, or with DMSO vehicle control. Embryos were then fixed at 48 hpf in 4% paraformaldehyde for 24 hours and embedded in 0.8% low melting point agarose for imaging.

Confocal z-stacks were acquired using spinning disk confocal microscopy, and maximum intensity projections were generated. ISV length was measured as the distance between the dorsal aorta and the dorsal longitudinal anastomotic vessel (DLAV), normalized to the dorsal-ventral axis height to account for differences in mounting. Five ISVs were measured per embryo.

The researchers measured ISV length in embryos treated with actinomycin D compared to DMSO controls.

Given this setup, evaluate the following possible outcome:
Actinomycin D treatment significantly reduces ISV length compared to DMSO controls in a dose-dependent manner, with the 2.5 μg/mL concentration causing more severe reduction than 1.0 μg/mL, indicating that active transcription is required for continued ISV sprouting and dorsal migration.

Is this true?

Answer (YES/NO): NO